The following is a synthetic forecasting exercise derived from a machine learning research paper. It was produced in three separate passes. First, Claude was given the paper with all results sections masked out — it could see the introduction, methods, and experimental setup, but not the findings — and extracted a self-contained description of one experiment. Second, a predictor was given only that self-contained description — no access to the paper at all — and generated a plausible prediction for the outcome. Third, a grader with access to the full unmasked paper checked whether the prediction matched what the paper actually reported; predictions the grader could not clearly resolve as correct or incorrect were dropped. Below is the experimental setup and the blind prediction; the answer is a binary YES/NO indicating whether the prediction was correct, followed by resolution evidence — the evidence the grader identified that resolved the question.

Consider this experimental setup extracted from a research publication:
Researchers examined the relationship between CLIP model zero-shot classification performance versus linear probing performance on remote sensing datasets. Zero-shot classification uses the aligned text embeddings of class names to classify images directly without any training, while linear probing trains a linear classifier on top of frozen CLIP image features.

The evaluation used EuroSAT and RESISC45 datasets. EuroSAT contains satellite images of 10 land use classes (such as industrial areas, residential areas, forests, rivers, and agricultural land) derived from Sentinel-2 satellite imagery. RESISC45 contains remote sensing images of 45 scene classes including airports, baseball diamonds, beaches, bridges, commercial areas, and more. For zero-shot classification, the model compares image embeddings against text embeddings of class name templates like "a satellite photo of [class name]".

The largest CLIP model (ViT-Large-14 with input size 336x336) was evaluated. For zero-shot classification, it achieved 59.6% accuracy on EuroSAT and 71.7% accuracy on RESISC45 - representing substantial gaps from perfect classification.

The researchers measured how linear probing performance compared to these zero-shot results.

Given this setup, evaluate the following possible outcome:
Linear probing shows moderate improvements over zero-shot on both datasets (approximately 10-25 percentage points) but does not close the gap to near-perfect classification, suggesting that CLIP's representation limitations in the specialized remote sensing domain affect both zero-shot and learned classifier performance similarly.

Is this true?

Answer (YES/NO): NO